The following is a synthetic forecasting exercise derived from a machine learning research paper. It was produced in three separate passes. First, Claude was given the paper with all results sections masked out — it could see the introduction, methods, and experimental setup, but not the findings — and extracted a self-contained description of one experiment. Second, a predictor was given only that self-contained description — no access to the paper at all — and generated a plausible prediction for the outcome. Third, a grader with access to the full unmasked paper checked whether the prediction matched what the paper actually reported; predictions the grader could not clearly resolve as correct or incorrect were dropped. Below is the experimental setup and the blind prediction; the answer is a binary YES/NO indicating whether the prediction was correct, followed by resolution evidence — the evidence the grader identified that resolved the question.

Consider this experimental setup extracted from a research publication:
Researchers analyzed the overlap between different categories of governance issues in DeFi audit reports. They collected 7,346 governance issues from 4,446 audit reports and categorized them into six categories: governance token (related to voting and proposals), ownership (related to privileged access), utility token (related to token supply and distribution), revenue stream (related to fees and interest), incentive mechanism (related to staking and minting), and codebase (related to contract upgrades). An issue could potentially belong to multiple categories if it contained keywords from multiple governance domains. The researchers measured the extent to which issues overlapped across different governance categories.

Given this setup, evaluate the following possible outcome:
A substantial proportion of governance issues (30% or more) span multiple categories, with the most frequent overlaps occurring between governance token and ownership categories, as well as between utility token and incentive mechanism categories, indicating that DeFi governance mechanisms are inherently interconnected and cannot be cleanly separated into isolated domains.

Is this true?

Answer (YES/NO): NO